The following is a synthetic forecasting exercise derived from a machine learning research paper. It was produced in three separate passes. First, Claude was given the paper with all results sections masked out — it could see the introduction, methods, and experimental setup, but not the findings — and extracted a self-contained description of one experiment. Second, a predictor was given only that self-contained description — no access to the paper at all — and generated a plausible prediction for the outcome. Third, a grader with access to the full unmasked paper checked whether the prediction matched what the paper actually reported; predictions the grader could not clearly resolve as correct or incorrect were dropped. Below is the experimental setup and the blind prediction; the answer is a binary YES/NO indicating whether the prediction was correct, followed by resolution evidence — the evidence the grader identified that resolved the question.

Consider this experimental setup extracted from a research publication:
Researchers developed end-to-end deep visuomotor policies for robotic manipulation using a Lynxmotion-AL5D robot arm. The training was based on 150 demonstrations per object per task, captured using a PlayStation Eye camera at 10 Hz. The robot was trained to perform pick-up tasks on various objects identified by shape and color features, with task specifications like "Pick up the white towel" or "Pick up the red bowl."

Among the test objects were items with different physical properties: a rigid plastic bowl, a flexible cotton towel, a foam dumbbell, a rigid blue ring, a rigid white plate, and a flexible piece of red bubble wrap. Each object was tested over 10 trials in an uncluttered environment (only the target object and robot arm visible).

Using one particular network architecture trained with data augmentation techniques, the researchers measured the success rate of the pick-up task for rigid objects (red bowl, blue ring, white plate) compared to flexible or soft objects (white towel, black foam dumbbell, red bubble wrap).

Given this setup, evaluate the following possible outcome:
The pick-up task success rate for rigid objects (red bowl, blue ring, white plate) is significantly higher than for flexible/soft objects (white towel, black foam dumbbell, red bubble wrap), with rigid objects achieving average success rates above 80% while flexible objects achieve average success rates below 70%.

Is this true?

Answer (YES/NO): YES